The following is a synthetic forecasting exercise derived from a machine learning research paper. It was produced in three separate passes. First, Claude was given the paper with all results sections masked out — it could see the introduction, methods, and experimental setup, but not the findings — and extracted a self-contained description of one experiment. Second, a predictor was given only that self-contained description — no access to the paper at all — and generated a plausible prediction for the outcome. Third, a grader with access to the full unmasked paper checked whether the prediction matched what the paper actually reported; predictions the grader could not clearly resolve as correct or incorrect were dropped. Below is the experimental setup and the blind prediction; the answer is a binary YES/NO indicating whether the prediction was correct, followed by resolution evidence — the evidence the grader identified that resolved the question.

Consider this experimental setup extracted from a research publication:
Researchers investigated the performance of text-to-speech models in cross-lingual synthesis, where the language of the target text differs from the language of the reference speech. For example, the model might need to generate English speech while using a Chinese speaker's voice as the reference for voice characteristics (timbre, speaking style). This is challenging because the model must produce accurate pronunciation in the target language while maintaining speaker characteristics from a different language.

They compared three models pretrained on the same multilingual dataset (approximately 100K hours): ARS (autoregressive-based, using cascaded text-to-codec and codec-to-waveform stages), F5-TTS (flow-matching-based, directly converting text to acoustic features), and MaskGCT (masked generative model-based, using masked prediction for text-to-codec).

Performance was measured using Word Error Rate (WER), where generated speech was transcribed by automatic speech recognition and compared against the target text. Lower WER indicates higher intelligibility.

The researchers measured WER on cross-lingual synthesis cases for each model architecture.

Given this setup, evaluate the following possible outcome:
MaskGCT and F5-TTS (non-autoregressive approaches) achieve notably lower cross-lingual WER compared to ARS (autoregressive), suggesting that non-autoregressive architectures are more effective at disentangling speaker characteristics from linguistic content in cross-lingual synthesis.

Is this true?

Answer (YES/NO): NO